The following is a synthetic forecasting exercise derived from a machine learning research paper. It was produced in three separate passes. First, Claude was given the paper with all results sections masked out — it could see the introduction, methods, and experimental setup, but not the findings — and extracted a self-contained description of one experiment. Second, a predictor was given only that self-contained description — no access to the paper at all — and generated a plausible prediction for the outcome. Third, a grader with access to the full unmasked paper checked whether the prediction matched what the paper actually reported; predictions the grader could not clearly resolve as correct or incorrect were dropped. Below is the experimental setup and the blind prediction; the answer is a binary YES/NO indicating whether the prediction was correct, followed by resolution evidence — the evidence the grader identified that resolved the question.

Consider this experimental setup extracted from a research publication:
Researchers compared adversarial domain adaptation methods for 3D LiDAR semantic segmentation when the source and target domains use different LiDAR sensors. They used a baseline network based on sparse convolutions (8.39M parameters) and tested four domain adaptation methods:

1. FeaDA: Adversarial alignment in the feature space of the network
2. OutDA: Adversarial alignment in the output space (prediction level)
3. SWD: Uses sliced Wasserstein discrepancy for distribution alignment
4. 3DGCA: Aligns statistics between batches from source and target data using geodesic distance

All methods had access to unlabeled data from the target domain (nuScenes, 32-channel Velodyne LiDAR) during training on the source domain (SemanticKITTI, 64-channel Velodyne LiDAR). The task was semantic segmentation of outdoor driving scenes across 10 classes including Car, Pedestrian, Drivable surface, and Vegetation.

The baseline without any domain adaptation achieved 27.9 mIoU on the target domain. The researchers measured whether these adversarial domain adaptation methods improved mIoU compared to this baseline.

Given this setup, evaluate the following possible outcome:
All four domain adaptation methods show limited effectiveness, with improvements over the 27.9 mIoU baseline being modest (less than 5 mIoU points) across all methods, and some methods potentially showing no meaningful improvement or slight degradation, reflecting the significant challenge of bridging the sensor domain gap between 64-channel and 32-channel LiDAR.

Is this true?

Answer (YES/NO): NO